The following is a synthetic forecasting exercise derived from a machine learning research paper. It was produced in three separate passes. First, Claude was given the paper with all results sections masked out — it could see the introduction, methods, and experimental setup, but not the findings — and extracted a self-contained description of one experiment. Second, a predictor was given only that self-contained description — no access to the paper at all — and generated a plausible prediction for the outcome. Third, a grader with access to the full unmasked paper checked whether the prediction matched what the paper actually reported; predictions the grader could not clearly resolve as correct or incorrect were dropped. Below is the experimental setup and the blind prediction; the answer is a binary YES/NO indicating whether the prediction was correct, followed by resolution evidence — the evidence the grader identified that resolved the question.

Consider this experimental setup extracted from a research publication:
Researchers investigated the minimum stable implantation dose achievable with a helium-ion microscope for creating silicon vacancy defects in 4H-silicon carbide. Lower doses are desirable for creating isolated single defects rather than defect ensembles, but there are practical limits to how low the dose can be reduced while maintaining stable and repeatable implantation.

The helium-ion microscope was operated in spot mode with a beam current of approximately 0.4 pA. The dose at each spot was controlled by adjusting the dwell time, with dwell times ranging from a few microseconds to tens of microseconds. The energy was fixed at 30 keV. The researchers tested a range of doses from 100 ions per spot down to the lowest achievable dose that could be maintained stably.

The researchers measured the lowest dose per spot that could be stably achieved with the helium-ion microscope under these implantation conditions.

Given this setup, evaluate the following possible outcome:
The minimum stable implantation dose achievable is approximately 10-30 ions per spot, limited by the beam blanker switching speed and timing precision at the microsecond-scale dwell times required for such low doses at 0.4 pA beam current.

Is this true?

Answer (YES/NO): YES